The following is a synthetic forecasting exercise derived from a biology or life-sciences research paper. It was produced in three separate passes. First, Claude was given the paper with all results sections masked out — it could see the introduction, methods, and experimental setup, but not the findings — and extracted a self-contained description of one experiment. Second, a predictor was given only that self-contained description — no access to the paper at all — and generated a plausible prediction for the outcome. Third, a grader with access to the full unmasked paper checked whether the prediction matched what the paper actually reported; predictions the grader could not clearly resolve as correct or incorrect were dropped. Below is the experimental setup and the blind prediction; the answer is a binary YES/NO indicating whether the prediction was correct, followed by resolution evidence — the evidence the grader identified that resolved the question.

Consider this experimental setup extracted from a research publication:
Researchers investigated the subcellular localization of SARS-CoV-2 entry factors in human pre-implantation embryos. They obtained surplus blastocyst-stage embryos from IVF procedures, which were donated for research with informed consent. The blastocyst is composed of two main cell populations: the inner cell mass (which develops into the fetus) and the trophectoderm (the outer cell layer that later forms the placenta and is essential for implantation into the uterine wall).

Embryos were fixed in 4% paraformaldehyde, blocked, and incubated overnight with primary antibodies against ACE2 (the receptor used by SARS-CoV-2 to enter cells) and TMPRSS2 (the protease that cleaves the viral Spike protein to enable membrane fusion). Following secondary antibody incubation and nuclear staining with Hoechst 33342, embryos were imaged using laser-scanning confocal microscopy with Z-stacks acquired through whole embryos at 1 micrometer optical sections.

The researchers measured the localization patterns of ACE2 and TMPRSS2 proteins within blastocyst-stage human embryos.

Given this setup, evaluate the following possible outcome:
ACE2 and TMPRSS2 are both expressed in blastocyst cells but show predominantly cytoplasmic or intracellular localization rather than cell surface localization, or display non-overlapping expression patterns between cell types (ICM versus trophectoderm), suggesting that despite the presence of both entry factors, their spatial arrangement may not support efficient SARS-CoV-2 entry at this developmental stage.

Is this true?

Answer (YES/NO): NO